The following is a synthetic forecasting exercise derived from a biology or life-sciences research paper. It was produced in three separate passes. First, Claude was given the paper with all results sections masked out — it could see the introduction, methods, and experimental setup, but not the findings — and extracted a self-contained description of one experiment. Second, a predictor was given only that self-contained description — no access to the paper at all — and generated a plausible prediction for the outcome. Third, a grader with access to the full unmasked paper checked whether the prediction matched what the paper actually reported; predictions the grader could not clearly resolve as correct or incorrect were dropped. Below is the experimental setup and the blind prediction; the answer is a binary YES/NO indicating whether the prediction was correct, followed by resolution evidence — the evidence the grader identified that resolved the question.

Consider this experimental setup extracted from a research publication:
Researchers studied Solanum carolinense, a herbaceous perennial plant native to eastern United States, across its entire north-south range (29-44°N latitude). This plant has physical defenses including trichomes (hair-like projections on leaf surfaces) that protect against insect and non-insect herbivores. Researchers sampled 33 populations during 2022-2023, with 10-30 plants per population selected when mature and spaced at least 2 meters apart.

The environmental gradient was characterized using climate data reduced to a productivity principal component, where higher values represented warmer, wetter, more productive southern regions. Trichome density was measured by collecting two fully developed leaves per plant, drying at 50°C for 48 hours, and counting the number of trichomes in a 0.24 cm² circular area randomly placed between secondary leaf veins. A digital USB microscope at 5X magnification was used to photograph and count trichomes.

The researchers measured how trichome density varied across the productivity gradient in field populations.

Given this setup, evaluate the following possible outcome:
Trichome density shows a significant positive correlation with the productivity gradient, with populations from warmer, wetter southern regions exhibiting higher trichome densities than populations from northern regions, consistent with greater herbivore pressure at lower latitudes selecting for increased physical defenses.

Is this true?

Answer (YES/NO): NO